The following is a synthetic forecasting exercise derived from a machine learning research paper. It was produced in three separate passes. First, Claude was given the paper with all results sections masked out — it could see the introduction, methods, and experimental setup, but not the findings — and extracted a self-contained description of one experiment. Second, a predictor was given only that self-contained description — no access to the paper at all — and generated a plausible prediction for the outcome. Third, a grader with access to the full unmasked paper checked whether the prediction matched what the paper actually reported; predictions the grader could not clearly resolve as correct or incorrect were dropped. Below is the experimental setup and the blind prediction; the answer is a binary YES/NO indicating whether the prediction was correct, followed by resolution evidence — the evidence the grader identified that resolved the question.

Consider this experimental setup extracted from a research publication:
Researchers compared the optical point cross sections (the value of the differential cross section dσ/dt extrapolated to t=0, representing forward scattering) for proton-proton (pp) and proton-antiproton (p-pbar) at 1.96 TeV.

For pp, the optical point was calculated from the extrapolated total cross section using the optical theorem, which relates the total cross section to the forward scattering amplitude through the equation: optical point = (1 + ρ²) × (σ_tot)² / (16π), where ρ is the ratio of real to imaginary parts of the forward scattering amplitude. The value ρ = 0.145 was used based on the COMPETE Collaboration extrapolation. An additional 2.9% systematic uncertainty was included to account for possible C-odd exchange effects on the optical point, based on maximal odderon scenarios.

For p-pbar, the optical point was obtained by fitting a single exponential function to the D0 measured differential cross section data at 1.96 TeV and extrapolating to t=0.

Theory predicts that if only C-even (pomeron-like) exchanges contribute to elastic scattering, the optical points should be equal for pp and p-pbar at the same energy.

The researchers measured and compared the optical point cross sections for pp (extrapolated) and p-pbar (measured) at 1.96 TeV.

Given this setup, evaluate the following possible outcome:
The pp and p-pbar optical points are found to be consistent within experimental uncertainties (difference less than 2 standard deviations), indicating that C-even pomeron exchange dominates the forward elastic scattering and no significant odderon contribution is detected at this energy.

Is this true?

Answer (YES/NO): NO